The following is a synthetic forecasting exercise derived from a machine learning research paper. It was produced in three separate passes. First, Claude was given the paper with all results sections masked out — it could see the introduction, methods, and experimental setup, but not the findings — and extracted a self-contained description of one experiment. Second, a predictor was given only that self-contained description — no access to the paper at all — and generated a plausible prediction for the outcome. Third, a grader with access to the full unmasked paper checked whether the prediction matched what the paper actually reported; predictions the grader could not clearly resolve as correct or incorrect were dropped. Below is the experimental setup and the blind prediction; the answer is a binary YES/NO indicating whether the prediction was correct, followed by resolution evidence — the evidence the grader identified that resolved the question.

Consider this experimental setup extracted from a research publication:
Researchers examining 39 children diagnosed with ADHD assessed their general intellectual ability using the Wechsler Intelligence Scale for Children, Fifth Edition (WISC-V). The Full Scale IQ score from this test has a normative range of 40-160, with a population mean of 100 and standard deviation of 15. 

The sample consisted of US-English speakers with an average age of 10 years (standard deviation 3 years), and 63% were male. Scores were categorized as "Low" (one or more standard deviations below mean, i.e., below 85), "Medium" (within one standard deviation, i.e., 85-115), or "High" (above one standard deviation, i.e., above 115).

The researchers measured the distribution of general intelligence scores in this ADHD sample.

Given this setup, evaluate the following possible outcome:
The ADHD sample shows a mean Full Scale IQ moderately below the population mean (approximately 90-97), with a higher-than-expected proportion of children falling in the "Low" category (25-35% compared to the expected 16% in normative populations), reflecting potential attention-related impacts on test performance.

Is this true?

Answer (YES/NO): NO